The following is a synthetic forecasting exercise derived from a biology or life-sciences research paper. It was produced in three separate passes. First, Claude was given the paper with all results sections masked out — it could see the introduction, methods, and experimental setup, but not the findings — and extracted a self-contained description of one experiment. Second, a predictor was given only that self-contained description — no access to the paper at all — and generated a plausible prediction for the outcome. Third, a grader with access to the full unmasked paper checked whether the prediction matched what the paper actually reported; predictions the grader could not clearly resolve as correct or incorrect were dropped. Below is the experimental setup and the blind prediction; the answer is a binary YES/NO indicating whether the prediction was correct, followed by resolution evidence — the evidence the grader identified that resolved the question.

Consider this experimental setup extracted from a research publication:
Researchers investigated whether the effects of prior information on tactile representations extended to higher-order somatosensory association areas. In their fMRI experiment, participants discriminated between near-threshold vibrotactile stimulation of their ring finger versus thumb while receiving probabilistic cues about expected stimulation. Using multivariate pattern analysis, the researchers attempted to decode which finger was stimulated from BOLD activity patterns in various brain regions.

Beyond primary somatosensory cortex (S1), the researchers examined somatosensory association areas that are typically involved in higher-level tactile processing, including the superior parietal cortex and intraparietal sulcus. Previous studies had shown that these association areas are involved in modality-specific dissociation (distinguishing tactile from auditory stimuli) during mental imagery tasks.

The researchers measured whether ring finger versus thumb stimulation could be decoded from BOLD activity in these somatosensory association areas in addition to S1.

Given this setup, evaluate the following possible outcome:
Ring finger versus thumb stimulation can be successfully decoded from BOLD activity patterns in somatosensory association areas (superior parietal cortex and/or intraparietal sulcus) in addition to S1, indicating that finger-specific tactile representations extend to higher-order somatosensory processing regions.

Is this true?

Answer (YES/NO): NO